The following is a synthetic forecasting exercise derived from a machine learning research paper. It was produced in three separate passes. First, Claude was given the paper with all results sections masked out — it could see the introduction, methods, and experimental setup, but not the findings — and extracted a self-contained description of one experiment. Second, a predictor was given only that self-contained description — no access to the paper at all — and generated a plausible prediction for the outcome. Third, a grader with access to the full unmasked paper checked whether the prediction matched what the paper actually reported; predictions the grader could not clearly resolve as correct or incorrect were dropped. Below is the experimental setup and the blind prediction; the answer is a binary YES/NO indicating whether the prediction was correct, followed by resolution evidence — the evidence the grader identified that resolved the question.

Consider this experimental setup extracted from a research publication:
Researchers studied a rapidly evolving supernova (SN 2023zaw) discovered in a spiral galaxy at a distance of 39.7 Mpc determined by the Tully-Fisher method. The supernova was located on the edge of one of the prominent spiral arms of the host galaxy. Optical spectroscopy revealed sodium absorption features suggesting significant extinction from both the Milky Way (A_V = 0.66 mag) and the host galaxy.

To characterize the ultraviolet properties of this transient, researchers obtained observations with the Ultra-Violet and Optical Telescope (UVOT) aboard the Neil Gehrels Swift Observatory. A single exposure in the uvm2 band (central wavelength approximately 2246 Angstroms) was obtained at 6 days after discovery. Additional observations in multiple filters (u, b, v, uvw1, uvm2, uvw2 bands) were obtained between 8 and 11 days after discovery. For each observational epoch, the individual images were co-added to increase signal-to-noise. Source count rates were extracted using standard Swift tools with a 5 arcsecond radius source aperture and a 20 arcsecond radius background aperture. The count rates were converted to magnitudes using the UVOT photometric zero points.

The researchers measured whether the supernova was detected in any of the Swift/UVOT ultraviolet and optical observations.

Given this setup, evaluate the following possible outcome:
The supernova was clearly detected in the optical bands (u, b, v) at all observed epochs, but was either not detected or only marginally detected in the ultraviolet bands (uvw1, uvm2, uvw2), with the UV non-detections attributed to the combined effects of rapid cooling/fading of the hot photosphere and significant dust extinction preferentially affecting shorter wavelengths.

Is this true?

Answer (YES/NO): NO